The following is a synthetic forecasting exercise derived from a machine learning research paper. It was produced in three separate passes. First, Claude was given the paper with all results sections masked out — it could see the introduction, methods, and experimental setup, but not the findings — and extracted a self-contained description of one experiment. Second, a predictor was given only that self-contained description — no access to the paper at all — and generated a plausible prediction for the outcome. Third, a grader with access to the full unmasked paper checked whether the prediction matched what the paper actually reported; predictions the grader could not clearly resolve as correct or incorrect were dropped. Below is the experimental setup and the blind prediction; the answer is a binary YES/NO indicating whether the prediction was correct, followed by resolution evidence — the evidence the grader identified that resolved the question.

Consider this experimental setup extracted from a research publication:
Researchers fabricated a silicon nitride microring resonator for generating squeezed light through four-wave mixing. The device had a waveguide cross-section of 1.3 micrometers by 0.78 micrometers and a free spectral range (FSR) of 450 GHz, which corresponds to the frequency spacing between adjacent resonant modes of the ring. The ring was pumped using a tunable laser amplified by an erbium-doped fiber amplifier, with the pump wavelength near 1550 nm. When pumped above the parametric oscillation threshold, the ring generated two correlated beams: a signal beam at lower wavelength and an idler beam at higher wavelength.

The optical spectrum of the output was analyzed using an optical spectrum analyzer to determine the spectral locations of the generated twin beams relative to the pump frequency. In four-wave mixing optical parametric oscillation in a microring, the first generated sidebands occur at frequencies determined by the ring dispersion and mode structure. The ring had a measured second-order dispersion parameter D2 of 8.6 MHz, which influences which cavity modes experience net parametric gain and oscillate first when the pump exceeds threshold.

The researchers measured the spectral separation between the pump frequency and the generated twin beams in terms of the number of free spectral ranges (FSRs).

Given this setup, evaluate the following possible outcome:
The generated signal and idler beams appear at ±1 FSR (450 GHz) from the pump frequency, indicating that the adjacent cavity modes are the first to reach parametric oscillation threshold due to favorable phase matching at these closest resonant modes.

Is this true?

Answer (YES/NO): NO